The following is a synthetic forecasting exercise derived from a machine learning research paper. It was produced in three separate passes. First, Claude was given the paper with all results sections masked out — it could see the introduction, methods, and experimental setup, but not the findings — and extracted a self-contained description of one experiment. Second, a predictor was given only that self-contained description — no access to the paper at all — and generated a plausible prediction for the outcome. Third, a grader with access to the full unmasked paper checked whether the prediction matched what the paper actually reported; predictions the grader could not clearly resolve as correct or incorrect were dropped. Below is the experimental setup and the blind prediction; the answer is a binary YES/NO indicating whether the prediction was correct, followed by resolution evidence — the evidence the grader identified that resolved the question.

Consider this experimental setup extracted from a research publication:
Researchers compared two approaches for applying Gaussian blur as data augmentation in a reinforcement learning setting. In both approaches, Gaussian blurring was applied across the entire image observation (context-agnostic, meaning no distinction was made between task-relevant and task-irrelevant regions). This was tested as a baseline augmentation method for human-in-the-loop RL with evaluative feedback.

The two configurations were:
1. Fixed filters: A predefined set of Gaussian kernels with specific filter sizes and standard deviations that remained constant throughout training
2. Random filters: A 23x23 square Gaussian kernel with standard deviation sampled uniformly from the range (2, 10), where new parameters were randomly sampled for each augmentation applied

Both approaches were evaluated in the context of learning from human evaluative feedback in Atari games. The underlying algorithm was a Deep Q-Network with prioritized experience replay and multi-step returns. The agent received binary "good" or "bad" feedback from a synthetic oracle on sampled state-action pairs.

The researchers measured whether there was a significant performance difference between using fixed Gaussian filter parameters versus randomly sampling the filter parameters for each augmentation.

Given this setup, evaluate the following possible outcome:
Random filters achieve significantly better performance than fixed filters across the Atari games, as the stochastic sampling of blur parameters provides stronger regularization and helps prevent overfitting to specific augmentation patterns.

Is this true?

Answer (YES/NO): NO